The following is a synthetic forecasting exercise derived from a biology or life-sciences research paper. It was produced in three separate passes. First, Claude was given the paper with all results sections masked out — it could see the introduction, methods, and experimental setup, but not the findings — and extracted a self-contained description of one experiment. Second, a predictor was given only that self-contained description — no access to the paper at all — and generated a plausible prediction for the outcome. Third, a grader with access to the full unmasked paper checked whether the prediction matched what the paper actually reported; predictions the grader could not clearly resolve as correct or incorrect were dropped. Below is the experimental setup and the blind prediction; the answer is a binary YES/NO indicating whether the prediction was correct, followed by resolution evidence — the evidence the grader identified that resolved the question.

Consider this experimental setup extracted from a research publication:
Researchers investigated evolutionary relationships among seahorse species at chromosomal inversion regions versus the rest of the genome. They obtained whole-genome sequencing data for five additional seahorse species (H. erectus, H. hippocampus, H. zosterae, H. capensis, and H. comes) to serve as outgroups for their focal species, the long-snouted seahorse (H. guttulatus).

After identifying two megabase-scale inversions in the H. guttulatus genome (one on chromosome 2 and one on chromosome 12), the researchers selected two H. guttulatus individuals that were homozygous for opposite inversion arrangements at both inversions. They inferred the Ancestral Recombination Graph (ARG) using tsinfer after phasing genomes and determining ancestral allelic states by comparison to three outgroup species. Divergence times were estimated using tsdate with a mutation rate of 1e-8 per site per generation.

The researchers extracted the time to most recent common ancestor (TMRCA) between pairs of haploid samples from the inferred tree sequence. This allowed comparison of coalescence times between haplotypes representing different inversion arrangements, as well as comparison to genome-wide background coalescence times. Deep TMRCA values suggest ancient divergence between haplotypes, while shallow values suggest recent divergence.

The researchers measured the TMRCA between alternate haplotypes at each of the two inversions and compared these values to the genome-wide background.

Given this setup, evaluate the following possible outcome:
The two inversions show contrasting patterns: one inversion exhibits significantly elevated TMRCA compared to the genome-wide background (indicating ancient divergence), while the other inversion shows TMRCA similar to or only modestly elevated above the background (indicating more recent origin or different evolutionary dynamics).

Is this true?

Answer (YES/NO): NO